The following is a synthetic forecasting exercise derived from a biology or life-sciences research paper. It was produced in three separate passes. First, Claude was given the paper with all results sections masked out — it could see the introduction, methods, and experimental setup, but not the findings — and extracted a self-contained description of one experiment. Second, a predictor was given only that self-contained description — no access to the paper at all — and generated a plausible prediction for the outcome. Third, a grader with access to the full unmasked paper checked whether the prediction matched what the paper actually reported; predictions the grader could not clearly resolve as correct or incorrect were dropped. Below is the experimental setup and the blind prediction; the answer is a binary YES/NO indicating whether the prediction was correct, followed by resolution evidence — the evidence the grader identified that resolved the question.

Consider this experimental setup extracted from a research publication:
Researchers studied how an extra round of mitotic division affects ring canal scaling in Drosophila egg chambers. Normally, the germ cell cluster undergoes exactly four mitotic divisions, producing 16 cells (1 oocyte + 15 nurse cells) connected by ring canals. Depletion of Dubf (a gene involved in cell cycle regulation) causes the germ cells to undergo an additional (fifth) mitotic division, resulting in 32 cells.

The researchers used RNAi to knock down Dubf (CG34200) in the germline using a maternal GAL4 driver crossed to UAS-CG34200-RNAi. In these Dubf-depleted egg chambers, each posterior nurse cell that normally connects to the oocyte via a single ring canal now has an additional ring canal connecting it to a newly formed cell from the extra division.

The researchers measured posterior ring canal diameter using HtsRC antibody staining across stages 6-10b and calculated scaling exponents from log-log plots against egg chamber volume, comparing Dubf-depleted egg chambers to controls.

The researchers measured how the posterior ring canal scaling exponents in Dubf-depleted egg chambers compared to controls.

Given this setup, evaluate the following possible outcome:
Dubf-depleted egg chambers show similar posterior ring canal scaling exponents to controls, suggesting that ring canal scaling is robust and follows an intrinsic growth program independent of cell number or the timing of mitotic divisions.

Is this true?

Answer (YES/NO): NO